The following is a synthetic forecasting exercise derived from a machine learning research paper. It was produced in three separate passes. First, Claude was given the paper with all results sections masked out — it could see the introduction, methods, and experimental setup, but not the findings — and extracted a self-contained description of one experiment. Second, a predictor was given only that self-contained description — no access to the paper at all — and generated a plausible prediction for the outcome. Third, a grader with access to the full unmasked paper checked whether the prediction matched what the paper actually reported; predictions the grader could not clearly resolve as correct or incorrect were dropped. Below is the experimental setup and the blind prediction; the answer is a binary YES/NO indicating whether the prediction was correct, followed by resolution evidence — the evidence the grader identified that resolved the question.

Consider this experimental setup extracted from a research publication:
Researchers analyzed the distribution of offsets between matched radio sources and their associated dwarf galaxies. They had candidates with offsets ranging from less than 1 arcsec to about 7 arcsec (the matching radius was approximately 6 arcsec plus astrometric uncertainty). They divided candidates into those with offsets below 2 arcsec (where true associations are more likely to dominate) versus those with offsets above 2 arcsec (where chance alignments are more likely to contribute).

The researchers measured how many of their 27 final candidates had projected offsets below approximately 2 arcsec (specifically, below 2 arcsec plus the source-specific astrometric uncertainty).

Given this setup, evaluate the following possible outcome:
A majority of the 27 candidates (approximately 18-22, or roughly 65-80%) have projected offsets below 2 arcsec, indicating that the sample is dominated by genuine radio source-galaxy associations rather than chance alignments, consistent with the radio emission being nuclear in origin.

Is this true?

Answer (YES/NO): NO